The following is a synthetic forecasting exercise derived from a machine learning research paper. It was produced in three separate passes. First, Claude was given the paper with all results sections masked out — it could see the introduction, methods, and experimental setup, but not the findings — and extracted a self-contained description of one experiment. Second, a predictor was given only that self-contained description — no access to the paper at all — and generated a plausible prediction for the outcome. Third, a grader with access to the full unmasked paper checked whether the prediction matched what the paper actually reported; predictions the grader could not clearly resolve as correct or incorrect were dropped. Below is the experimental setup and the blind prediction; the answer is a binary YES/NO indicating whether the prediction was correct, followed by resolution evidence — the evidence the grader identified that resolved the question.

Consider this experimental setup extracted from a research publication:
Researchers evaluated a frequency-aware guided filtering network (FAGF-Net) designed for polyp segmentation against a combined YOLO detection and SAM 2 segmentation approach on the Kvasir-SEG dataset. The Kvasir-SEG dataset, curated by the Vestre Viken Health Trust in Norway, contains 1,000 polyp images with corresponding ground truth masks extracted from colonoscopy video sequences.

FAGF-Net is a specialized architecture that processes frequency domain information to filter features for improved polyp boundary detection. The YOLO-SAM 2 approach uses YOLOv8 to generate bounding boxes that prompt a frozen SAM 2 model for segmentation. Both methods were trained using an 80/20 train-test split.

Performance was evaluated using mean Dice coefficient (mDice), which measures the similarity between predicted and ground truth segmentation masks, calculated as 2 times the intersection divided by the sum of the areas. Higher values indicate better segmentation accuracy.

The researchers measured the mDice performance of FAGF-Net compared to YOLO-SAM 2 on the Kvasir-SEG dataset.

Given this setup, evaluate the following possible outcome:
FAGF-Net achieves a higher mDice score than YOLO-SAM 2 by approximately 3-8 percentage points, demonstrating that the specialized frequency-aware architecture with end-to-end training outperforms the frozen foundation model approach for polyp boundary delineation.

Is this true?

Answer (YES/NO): YES